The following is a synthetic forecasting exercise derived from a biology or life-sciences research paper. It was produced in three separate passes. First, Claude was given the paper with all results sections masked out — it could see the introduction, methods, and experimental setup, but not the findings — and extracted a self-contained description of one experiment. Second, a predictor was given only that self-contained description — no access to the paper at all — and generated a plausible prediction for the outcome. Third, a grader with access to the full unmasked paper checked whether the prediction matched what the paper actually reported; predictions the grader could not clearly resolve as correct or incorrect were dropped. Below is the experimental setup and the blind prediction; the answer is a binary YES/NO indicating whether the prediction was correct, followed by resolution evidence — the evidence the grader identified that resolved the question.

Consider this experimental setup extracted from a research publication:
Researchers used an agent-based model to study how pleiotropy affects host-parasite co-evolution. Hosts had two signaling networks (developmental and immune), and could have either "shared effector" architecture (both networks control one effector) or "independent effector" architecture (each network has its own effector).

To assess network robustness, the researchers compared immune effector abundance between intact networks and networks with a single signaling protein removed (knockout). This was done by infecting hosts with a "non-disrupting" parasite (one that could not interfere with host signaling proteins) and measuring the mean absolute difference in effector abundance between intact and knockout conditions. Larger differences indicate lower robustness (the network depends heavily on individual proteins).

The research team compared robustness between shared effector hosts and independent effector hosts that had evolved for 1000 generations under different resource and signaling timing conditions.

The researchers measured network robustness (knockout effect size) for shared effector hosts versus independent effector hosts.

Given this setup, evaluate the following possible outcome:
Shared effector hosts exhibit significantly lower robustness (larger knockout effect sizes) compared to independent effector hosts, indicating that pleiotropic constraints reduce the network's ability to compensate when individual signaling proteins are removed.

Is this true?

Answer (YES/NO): NO